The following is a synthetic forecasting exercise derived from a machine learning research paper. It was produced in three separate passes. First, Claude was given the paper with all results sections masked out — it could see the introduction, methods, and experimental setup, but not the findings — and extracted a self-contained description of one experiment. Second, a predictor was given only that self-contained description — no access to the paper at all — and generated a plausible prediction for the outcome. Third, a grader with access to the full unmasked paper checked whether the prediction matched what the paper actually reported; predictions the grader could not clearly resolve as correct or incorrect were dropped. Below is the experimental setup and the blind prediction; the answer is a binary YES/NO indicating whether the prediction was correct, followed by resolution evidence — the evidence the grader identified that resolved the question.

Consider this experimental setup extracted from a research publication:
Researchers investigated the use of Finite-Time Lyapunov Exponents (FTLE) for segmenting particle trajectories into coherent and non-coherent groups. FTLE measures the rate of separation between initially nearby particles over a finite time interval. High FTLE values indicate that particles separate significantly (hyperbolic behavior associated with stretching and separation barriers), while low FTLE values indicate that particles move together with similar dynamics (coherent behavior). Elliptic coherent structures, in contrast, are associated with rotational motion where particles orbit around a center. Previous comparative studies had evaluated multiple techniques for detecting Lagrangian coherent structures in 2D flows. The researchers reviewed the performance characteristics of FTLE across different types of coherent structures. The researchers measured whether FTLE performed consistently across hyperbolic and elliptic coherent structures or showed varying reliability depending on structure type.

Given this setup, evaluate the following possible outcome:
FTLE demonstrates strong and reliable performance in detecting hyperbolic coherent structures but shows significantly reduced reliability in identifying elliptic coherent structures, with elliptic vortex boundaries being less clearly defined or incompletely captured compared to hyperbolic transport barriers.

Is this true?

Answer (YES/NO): YES